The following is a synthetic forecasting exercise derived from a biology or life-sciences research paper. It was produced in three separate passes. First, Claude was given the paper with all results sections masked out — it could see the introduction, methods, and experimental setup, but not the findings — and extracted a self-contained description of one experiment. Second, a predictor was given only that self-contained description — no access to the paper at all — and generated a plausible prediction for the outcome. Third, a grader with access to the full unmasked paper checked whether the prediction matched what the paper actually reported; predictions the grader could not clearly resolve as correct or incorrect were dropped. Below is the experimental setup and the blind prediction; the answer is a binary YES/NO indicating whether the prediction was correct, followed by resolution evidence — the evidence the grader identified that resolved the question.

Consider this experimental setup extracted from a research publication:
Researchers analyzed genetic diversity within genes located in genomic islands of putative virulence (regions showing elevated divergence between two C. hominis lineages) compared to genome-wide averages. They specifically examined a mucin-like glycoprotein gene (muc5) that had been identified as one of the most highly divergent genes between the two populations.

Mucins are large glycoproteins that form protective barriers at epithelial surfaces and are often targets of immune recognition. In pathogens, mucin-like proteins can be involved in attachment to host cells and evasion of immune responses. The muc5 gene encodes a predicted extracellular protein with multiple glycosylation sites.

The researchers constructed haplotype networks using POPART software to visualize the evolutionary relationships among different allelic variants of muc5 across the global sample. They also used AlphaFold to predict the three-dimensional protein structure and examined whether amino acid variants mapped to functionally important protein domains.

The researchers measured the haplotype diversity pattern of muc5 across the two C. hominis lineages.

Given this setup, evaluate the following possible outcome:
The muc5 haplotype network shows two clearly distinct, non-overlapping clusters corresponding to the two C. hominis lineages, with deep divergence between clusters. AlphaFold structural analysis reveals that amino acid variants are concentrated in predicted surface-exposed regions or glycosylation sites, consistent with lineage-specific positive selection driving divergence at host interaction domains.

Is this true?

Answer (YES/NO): NO